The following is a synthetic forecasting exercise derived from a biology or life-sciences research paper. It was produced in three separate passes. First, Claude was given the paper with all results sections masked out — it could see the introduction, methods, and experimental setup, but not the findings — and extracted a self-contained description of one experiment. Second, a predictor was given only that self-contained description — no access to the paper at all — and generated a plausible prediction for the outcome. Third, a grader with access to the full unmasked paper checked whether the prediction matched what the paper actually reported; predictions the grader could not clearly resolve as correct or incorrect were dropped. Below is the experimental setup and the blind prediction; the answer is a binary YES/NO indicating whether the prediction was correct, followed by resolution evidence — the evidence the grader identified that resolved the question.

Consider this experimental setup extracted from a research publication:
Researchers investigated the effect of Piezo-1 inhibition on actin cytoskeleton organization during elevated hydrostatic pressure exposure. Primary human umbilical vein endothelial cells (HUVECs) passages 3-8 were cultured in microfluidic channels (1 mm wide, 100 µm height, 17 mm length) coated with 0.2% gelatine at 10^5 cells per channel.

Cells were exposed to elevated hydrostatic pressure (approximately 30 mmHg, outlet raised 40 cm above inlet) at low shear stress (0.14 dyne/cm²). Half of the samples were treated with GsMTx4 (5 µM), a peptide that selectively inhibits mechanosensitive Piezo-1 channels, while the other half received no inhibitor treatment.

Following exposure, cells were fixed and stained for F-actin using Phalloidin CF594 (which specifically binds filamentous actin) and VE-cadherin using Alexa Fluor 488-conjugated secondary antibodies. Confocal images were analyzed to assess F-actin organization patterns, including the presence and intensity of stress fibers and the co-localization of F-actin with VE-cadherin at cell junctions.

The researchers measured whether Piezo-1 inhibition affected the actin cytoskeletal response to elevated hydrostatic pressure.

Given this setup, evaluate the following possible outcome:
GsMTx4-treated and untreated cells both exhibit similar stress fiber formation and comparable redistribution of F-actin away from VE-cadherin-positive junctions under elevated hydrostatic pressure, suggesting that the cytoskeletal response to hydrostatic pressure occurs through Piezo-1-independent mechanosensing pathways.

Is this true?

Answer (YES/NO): NO